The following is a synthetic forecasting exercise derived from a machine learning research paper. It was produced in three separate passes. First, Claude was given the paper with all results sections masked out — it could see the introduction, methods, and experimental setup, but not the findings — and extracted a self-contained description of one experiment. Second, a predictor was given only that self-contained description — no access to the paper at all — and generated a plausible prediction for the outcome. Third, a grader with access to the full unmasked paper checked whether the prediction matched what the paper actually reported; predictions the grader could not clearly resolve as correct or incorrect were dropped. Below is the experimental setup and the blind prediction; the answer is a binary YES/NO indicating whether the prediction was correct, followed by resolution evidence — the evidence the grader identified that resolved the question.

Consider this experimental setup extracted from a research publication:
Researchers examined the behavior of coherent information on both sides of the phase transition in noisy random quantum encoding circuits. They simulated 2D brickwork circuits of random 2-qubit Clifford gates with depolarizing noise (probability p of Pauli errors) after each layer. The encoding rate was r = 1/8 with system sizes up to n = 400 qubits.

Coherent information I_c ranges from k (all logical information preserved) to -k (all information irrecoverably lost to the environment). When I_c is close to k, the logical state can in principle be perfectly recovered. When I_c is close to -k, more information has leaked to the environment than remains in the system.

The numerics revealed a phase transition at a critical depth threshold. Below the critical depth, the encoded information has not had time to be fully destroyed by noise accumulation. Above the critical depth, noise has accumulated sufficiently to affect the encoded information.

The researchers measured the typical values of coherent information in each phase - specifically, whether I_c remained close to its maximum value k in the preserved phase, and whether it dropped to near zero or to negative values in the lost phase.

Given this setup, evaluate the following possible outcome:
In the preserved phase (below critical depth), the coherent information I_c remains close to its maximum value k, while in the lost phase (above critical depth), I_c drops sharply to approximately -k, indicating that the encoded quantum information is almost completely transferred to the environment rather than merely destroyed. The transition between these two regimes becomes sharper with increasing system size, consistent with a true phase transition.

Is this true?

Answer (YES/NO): NO